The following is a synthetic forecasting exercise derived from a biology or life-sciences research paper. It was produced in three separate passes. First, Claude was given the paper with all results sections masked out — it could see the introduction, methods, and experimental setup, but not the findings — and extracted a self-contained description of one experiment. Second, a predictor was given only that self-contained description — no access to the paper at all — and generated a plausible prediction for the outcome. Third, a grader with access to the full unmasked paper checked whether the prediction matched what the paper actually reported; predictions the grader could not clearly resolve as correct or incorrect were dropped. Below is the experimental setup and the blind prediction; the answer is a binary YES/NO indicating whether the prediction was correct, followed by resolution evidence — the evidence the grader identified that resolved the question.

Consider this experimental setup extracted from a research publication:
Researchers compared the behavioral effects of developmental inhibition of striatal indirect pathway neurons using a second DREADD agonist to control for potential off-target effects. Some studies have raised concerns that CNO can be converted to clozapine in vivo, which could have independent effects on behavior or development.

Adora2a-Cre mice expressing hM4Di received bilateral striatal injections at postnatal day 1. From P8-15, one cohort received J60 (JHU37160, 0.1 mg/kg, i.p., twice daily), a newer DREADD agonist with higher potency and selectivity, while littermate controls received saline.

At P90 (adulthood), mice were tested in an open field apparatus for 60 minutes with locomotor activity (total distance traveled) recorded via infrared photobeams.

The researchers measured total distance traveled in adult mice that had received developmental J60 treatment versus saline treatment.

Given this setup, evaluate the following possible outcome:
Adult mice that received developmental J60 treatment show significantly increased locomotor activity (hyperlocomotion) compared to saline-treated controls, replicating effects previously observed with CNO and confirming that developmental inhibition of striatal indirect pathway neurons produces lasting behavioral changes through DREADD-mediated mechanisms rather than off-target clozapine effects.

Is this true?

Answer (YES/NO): NO